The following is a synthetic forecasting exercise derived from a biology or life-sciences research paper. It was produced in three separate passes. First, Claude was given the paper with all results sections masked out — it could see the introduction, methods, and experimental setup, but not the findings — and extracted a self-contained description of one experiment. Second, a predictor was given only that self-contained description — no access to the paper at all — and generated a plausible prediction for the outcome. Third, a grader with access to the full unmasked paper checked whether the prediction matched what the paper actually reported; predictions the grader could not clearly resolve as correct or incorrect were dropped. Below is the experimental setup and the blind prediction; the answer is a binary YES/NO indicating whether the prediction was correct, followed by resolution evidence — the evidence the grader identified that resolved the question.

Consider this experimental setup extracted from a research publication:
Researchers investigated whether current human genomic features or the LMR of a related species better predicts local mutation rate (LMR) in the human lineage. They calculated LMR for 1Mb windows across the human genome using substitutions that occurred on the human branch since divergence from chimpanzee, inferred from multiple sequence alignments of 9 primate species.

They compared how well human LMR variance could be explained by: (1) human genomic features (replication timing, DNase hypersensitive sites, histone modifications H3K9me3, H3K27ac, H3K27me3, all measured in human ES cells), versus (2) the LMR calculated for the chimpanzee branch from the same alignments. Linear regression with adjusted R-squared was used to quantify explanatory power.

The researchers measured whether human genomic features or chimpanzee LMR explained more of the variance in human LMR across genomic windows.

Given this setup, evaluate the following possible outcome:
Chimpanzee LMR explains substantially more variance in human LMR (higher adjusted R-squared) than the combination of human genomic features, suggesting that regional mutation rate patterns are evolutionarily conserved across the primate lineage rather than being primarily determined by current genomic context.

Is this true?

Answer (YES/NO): YES